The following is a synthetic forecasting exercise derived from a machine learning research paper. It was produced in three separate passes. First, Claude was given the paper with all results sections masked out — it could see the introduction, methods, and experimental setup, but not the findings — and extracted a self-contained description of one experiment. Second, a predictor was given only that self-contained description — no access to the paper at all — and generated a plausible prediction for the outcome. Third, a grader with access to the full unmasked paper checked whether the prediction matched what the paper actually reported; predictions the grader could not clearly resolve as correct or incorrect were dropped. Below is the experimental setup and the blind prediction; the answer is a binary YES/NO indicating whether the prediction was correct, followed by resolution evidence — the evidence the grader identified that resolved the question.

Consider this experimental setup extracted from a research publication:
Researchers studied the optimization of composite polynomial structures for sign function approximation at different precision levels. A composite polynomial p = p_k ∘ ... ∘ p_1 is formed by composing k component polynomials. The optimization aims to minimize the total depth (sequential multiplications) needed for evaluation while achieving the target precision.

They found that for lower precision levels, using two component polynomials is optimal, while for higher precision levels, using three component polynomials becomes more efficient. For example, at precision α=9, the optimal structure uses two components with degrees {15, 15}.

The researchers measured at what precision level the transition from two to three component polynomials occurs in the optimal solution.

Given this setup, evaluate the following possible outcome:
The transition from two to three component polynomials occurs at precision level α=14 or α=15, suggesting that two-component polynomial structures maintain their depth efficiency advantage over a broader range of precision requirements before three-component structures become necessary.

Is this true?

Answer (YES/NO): NO